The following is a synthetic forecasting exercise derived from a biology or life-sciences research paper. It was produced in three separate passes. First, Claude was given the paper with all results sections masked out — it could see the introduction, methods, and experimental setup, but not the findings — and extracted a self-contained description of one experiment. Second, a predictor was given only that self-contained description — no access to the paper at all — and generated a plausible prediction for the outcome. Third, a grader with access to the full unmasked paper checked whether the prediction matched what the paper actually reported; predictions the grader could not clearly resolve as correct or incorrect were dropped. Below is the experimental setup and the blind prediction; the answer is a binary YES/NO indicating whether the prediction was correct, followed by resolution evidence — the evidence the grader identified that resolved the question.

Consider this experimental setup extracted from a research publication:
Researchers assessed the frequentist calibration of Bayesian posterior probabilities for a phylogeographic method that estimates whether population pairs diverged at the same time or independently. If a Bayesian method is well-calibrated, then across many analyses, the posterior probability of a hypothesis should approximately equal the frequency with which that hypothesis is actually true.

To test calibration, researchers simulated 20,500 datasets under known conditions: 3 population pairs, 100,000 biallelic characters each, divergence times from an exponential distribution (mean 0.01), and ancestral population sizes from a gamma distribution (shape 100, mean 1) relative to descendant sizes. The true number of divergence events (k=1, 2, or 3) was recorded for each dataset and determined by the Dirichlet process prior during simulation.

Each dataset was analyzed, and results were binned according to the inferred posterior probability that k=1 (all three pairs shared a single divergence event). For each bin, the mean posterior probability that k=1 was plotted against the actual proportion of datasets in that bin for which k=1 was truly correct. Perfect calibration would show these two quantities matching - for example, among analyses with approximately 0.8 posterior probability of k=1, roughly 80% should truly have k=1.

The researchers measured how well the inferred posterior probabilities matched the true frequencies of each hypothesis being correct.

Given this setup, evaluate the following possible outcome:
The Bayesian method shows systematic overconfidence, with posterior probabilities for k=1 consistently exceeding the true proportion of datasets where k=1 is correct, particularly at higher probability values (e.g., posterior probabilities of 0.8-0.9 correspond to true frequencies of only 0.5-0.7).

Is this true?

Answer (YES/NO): NO